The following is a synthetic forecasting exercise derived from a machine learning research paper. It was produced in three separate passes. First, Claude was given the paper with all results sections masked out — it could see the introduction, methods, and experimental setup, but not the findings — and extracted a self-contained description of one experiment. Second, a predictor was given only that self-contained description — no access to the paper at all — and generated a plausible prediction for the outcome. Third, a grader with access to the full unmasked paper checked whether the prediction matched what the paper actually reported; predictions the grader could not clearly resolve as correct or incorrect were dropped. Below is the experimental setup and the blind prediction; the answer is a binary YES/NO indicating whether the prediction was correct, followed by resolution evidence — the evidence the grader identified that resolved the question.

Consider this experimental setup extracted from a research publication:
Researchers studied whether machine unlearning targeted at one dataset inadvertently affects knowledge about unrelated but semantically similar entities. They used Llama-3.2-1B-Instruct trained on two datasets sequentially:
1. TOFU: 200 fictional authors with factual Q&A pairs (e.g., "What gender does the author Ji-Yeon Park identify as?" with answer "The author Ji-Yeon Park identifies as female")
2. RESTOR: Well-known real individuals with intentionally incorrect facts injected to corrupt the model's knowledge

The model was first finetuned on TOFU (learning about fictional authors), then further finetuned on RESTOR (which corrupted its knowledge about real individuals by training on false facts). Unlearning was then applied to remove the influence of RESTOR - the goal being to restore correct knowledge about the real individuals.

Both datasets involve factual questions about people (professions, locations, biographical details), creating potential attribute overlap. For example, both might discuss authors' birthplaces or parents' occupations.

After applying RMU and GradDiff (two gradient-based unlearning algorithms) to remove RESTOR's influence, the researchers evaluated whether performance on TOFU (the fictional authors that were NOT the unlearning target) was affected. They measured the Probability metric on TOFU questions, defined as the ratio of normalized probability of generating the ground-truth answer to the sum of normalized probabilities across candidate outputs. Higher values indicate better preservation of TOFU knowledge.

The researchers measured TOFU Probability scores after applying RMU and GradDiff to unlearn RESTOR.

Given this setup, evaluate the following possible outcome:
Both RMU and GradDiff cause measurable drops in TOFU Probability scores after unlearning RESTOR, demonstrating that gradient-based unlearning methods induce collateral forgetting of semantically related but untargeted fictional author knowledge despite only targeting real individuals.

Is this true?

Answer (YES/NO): YES